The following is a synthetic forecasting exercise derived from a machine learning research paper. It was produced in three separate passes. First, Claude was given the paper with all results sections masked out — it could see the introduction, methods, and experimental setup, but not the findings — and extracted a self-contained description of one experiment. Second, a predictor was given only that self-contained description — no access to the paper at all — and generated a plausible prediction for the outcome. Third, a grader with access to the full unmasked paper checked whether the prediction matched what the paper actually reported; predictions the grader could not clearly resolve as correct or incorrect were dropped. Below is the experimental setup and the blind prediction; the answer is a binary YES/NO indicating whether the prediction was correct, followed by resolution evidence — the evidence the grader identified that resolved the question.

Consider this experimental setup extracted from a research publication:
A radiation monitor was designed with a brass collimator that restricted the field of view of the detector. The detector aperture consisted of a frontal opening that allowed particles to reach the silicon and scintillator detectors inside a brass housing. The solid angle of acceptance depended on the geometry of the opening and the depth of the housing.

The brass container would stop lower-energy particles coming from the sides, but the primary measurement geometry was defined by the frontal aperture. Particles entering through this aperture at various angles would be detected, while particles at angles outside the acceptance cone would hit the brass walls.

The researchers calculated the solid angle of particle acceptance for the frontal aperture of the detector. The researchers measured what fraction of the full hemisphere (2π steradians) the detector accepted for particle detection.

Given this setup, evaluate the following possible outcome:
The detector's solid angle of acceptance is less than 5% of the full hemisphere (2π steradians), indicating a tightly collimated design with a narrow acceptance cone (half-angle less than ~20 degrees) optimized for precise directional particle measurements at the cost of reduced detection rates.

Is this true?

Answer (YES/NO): NO